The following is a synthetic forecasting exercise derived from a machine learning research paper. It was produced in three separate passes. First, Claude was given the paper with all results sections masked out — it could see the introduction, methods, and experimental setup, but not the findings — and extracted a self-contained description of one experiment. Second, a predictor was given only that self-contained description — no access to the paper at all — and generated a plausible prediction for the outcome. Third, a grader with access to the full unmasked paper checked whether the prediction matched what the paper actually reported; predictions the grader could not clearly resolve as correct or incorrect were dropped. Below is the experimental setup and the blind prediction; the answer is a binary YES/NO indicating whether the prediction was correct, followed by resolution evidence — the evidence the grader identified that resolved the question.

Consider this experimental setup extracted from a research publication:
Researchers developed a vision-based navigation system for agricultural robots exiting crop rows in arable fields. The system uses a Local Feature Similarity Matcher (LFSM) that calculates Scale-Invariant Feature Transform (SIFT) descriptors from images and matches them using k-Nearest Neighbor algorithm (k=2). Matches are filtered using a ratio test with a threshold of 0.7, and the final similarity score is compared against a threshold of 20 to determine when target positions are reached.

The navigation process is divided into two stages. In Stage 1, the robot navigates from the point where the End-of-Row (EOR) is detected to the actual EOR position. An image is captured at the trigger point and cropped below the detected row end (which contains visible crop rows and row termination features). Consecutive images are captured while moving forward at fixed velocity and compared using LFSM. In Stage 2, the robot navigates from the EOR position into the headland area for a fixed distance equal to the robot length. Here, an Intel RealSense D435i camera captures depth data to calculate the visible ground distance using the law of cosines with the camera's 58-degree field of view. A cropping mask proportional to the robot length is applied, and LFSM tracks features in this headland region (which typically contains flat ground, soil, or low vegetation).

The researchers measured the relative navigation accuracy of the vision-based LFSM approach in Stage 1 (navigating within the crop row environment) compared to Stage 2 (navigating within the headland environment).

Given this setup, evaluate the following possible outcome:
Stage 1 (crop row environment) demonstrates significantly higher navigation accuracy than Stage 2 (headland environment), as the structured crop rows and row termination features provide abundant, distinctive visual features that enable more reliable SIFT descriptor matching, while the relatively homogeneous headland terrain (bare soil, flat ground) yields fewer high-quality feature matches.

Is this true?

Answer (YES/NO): NO